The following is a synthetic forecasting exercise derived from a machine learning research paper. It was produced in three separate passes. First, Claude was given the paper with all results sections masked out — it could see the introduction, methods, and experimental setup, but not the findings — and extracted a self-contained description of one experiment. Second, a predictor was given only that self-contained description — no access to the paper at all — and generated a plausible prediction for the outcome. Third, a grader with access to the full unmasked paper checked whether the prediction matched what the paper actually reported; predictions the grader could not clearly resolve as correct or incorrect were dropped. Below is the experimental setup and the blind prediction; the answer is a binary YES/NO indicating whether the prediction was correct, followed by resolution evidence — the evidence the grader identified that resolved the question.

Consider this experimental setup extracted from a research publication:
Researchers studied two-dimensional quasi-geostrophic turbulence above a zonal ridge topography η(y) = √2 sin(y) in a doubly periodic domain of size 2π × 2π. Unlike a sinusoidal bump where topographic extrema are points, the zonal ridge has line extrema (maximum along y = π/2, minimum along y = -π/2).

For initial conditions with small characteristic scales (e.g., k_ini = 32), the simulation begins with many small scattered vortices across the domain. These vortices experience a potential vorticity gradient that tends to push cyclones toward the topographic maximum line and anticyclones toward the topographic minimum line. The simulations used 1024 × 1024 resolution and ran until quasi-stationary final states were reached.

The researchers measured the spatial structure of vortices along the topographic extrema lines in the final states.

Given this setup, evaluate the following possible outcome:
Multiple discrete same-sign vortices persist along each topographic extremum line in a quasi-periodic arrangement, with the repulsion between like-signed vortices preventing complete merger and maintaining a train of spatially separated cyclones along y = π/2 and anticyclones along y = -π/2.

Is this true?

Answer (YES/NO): YES